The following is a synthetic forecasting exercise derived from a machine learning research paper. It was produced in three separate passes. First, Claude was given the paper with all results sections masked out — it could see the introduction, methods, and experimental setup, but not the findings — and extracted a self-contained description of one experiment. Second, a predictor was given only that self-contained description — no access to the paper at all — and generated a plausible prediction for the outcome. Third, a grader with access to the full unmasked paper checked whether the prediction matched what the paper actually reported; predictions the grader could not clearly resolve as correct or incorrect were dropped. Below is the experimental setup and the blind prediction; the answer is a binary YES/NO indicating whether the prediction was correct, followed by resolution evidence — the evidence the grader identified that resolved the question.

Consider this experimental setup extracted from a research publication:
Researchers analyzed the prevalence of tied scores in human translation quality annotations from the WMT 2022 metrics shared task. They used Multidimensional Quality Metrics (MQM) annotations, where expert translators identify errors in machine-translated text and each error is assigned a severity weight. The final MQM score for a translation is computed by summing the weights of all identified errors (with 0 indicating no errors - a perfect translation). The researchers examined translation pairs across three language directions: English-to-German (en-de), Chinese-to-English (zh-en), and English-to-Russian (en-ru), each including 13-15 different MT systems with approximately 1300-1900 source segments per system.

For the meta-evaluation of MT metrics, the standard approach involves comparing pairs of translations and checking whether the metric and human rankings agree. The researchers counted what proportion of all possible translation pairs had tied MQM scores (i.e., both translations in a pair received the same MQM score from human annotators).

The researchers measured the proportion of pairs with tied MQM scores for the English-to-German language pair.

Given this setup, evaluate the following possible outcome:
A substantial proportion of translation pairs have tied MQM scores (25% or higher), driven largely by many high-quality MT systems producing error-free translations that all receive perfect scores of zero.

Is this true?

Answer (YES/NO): YES